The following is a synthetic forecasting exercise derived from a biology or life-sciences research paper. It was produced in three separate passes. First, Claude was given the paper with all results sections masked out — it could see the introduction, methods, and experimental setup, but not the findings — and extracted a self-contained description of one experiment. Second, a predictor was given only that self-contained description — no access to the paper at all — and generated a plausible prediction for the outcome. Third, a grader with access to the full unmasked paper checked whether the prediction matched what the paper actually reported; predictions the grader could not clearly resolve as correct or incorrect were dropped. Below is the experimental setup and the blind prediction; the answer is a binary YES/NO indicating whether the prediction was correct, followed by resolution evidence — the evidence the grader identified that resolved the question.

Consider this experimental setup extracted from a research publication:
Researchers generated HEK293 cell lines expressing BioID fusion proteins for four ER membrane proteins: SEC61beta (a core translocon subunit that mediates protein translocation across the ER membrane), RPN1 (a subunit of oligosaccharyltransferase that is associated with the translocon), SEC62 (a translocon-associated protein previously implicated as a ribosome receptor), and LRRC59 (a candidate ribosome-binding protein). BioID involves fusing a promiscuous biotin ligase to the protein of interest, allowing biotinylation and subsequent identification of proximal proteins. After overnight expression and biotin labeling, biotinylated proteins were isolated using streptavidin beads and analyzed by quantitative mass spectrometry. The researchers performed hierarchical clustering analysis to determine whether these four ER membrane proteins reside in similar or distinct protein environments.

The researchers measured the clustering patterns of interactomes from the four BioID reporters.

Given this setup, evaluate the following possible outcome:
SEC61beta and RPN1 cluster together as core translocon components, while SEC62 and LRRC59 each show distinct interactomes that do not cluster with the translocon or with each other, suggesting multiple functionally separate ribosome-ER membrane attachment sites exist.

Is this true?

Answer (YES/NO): YES